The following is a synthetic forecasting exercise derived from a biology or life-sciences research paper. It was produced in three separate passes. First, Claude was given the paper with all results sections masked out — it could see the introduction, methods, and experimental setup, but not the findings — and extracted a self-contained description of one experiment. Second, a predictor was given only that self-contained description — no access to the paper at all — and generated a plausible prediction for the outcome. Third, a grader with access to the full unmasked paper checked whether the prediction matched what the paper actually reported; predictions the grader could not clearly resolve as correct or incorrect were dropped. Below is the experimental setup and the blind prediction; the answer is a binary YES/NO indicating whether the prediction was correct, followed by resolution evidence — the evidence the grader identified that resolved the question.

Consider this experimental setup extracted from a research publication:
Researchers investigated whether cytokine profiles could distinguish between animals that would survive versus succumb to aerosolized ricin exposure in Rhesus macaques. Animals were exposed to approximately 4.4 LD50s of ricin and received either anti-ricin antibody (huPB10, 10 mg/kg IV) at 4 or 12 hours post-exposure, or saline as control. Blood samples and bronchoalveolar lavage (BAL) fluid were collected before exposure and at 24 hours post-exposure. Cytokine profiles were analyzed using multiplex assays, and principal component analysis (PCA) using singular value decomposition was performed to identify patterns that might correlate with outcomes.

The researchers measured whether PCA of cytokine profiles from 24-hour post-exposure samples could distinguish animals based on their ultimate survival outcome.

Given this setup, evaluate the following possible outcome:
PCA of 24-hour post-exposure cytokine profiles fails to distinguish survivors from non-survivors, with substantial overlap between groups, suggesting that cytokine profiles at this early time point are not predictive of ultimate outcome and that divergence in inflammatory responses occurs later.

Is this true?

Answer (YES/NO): NO